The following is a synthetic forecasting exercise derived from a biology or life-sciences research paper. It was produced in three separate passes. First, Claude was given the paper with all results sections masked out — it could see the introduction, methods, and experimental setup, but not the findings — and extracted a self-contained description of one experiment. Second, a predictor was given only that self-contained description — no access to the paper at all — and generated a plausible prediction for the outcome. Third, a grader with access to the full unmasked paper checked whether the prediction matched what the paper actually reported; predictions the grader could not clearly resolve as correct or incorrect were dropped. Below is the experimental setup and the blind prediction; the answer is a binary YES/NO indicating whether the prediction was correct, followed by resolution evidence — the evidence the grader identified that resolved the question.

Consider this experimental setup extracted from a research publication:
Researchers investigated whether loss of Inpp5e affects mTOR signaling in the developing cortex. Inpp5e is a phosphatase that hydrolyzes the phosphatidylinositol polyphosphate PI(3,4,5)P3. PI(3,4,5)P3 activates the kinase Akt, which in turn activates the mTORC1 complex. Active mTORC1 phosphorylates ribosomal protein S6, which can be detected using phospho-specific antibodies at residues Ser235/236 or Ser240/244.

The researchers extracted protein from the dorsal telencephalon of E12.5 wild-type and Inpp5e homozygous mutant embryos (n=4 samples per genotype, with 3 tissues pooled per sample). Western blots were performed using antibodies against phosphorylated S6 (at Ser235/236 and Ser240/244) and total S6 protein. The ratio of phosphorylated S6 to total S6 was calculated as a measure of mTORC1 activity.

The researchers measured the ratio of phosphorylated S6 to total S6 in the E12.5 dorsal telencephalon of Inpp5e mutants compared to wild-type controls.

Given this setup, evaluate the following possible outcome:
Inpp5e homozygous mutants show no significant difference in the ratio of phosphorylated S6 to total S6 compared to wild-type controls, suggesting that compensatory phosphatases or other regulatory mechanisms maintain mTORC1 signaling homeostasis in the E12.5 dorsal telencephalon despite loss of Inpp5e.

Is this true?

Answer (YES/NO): NO